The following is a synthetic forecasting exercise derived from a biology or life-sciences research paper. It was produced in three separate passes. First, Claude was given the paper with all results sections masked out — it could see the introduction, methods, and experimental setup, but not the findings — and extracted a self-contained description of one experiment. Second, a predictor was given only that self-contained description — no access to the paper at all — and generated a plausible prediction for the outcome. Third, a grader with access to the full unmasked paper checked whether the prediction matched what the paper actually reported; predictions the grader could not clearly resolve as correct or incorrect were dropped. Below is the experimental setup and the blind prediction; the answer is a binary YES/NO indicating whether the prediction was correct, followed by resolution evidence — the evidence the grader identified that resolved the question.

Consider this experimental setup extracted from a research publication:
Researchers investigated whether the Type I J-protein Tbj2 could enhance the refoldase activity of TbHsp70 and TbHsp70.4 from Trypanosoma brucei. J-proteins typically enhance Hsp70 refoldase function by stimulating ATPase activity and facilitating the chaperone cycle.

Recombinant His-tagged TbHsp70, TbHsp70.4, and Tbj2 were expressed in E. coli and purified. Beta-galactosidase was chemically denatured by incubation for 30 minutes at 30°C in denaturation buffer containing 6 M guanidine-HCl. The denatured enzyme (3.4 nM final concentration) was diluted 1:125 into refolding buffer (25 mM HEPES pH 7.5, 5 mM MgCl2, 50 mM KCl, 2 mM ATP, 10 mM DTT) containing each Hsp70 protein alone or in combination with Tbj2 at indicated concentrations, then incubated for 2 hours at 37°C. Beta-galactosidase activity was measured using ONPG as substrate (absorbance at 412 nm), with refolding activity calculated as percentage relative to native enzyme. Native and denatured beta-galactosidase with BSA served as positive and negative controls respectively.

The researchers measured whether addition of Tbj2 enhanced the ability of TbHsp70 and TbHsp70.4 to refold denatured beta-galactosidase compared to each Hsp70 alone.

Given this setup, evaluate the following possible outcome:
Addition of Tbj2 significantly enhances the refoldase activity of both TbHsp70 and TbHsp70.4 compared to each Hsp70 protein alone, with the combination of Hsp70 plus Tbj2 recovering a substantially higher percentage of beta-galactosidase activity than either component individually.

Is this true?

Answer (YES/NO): YES